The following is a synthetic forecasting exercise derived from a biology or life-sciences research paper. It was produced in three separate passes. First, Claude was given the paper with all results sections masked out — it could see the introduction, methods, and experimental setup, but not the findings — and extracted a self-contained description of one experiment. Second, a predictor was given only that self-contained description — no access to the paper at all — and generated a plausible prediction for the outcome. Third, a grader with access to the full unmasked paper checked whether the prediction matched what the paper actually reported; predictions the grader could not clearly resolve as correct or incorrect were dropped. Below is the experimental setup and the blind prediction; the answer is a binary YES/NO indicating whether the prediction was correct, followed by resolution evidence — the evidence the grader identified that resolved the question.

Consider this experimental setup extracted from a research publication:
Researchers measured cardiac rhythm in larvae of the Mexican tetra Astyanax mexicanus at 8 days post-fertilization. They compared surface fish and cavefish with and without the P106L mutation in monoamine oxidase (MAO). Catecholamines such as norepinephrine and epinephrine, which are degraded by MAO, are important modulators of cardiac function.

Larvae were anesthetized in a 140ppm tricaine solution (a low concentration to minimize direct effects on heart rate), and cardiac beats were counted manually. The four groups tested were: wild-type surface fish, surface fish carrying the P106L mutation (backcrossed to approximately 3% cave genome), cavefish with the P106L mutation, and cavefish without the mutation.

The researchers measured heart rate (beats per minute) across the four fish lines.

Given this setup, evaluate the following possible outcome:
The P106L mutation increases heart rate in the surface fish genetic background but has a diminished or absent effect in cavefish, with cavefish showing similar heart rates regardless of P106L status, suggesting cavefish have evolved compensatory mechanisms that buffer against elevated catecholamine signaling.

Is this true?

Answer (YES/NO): NO